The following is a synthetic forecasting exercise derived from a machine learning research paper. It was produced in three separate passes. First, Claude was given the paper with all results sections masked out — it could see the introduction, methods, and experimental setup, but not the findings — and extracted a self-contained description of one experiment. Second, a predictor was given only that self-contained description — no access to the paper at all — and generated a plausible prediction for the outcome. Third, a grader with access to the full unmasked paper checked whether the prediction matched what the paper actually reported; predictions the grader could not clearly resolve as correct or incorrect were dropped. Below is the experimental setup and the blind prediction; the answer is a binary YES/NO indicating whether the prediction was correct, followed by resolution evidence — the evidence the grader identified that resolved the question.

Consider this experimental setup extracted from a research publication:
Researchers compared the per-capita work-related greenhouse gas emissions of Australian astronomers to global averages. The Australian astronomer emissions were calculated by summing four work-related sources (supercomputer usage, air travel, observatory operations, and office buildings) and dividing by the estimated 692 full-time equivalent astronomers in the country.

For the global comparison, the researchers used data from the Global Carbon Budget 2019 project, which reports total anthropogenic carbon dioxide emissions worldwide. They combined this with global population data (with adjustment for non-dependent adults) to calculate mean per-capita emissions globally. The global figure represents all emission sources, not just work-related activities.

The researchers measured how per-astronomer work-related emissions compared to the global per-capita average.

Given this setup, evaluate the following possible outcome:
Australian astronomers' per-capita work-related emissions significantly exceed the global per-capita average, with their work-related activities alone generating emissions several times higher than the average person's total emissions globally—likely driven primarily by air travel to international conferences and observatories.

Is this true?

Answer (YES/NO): NO